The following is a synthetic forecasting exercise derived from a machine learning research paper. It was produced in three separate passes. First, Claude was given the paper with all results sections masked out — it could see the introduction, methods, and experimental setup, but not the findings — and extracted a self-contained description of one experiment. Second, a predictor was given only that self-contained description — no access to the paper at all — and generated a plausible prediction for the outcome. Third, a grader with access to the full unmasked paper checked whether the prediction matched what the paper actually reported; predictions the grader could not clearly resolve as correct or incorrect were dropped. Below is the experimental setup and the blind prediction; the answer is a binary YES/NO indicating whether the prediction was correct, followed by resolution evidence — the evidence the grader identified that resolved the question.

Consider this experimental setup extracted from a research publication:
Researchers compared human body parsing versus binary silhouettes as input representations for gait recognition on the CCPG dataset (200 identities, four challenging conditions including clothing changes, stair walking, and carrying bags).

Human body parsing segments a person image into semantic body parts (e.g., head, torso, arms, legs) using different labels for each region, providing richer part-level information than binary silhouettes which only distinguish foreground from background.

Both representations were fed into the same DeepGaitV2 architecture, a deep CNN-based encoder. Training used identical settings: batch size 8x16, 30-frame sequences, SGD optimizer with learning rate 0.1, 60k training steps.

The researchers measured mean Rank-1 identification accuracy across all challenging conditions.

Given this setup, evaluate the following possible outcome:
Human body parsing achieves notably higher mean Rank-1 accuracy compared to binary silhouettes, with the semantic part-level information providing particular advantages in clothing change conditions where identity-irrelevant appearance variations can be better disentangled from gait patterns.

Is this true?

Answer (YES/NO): NO